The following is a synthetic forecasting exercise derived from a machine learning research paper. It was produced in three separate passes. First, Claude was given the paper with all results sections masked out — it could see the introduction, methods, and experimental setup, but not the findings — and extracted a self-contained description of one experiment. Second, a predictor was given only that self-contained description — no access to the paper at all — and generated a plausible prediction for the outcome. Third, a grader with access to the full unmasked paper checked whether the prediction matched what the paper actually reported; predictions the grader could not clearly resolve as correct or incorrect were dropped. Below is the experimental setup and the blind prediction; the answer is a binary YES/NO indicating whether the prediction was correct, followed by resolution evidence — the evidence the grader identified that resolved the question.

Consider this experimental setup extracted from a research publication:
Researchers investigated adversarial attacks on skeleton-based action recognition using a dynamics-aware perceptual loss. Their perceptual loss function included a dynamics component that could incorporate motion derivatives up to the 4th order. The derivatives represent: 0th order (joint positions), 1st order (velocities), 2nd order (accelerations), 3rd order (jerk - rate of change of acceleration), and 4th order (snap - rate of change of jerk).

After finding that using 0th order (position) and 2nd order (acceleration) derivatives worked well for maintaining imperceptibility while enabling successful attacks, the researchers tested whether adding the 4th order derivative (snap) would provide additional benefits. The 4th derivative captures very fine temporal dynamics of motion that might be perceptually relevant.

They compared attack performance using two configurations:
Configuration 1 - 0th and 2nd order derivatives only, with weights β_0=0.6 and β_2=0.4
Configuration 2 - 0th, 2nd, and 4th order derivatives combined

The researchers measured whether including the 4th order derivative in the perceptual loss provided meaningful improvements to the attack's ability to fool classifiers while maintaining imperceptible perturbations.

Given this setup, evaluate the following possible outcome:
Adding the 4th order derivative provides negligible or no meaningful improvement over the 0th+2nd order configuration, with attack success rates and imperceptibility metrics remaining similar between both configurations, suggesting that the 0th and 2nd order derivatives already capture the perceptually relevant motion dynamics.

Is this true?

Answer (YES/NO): YES